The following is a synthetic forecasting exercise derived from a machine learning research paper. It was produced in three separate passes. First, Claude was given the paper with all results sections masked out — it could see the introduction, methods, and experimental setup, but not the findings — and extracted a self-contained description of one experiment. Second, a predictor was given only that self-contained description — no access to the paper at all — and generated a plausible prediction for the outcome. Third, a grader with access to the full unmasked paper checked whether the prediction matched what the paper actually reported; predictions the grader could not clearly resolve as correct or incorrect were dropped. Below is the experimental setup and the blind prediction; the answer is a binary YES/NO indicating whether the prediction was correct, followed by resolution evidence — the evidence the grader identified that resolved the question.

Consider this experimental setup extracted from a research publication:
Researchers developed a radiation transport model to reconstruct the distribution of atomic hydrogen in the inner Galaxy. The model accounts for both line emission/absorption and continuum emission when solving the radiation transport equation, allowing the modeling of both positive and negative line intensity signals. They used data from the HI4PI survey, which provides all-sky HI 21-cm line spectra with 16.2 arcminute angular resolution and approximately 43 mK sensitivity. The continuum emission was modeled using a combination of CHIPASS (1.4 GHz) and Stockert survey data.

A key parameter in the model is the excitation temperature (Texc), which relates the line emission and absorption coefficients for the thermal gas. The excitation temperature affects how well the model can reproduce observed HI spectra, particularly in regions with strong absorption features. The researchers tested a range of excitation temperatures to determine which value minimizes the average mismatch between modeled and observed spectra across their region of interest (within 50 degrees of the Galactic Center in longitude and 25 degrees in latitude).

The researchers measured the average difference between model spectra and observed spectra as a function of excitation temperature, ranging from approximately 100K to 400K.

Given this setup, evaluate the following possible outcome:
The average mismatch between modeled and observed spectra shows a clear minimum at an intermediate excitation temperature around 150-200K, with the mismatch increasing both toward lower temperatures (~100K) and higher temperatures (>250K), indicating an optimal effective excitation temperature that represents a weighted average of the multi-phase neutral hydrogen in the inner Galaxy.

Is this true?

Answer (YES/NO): YES